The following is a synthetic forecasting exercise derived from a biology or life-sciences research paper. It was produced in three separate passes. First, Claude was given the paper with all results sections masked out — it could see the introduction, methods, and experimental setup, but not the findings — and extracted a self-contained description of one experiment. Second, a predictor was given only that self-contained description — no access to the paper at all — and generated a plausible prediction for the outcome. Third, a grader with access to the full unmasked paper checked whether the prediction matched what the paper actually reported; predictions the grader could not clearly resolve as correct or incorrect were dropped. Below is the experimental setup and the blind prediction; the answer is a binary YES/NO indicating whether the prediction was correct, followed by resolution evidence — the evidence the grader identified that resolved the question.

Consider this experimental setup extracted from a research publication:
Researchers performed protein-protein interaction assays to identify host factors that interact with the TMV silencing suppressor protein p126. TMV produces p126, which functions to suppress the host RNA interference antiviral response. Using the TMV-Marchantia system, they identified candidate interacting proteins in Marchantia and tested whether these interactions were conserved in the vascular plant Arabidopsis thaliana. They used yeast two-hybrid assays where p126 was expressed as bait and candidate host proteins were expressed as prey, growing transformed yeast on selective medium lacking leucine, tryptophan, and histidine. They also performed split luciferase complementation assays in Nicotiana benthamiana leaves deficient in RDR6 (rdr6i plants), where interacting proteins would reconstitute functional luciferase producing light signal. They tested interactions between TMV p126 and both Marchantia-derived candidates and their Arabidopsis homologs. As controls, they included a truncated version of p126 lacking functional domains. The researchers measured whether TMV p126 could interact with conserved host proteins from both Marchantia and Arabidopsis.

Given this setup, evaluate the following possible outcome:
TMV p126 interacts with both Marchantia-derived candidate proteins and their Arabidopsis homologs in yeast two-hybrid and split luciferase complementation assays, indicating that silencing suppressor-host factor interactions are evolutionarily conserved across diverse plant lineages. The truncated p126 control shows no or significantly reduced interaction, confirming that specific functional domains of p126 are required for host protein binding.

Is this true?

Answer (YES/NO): NO